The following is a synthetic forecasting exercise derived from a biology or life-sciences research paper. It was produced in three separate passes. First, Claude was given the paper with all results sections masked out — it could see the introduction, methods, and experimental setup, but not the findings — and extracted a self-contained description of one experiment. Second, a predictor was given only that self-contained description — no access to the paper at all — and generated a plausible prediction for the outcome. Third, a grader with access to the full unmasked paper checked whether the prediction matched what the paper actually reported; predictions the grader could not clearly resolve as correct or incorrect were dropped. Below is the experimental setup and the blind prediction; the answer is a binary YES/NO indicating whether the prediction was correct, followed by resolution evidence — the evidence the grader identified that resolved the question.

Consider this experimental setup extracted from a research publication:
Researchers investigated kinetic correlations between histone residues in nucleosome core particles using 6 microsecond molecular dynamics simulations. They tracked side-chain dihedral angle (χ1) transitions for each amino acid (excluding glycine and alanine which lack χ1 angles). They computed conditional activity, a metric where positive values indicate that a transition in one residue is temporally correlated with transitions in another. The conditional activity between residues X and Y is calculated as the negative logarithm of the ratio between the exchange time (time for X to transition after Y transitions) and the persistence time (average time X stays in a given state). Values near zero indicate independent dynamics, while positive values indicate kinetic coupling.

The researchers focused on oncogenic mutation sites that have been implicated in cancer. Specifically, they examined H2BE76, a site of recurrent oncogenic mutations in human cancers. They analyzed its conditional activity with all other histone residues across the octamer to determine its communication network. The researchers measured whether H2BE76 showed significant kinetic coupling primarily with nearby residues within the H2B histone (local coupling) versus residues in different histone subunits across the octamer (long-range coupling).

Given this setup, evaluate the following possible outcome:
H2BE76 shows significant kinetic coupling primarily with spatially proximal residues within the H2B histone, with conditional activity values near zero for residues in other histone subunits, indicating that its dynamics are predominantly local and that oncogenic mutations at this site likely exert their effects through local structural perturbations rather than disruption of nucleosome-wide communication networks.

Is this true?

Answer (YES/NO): NO